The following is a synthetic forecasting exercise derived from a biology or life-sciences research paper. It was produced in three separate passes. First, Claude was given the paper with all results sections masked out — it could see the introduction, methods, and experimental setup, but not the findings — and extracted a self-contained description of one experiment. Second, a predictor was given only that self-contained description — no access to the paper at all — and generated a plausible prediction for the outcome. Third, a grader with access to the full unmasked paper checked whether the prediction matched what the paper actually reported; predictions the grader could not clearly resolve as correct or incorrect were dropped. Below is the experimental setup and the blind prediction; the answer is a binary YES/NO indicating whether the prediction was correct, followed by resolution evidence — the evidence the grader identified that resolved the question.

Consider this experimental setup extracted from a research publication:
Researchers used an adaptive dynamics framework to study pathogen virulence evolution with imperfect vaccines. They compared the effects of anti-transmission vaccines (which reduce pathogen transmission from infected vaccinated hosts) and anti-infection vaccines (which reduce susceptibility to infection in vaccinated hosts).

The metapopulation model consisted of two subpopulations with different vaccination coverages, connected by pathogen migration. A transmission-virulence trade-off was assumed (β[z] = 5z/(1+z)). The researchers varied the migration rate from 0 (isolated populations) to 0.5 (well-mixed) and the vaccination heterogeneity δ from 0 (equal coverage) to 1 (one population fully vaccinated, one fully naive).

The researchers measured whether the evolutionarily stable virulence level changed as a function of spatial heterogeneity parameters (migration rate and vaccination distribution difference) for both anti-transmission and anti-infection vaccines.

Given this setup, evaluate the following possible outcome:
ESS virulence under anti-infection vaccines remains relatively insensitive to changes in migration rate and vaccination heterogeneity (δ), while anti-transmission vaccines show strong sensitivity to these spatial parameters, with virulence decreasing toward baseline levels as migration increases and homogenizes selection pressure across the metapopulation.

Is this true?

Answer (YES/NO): NO